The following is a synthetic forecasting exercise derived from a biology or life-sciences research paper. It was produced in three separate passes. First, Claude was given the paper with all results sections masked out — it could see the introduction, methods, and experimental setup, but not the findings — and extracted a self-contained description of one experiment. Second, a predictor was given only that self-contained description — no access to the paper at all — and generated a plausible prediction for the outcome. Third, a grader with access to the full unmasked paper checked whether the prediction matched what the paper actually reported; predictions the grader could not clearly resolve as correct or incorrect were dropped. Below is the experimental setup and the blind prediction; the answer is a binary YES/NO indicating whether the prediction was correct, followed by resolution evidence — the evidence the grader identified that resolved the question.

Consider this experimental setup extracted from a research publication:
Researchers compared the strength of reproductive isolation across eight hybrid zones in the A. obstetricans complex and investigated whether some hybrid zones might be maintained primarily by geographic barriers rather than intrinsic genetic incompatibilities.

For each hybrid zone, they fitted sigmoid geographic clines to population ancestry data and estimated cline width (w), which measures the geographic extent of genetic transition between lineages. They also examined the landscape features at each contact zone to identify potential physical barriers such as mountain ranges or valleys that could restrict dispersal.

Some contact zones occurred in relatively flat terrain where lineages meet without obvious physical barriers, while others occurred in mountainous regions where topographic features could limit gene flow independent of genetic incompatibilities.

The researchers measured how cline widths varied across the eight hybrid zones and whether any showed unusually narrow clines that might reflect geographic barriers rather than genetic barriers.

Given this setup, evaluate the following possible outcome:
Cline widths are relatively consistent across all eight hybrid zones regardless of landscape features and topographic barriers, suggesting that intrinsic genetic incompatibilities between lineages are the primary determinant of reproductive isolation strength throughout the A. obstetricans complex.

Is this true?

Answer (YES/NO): NO